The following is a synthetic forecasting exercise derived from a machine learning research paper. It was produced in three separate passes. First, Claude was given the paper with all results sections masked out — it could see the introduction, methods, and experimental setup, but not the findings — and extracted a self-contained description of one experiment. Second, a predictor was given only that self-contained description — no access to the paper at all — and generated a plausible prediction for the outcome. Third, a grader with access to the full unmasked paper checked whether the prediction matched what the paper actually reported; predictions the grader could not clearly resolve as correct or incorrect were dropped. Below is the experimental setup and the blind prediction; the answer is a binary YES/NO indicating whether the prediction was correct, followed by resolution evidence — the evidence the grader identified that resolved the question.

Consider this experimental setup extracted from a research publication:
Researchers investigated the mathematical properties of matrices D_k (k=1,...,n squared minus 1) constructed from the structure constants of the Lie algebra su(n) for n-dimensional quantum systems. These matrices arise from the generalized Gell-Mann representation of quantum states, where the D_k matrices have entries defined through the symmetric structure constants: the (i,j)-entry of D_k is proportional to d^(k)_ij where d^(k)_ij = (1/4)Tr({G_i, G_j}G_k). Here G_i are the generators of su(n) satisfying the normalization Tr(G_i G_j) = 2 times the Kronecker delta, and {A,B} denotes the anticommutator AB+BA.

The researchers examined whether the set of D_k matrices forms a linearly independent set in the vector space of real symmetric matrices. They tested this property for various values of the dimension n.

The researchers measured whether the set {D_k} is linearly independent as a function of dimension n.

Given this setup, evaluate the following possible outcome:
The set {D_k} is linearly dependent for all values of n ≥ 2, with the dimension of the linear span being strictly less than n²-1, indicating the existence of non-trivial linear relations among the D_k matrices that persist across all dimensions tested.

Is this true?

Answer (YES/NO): NO